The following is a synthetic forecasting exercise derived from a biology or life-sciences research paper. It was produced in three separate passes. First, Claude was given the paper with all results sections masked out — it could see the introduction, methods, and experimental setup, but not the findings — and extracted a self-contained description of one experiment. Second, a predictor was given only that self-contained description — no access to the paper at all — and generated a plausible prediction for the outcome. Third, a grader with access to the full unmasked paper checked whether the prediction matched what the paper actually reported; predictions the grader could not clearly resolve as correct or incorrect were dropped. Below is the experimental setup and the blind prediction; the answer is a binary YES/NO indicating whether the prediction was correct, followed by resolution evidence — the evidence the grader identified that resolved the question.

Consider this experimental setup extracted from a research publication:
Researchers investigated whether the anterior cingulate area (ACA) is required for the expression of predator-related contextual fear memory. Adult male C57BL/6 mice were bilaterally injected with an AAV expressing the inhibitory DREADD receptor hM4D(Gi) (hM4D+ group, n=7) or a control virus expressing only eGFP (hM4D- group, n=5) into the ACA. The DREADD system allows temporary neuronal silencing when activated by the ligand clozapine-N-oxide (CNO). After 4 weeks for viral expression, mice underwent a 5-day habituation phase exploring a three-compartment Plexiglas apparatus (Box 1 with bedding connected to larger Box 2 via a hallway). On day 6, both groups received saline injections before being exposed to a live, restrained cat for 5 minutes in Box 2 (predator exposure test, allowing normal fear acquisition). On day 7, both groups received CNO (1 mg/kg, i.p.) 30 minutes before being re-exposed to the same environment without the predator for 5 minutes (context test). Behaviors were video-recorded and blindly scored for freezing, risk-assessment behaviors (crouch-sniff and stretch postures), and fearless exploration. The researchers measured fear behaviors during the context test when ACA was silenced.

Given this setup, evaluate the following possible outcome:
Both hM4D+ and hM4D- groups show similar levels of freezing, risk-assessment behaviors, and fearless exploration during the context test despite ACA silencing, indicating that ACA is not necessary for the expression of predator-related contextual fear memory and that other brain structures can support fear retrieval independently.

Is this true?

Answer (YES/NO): NO